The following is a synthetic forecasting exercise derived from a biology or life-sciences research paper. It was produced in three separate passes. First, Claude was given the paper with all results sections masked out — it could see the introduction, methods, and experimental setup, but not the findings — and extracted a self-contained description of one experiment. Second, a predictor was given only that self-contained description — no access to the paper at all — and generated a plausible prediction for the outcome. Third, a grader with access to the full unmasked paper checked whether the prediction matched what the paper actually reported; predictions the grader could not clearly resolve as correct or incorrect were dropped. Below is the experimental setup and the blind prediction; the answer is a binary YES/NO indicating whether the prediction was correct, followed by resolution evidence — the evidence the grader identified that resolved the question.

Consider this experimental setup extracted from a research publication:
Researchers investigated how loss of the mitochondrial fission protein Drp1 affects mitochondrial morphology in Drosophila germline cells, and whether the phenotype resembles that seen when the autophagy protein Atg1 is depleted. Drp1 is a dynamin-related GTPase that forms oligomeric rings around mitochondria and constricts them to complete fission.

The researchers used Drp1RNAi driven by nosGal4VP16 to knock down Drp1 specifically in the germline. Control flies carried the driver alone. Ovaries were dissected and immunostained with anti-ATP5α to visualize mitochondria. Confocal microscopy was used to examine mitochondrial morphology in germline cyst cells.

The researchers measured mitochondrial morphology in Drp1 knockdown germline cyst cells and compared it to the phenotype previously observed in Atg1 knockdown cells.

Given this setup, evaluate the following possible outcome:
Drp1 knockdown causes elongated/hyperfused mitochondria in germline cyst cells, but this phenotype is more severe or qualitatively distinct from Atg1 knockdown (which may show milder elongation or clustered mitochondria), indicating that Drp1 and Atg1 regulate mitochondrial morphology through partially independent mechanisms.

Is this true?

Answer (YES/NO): NO